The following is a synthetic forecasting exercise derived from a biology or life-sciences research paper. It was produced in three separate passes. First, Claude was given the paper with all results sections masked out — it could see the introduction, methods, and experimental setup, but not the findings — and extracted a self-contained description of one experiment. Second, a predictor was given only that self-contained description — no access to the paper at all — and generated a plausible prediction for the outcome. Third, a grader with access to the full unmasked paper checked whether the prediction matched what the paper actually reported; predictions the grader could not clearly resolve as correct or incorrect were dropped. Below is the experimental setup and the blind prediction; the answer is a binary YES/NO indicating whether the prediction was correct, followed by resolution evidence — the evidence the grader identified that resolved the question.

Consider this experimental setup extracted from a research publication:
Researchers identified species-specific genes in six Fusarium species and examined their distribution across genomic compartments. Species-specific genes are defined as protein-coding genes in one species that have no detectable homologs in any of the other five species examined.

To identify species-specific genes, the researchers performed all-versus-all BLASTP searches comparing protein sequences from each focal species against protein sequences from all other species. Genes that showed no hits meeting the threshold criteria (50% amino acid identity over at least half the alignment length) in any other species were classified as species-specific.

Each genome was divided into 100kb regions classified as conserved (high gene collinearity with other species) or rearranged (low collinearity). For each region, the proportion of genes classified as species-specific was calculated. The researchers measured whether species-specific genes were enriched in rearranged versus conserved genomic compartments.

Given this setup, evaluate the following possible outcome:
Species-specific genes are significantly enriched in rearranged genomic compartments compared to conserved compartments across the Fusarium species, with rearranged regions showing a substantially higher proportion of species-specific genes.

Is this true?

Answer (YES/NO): NO